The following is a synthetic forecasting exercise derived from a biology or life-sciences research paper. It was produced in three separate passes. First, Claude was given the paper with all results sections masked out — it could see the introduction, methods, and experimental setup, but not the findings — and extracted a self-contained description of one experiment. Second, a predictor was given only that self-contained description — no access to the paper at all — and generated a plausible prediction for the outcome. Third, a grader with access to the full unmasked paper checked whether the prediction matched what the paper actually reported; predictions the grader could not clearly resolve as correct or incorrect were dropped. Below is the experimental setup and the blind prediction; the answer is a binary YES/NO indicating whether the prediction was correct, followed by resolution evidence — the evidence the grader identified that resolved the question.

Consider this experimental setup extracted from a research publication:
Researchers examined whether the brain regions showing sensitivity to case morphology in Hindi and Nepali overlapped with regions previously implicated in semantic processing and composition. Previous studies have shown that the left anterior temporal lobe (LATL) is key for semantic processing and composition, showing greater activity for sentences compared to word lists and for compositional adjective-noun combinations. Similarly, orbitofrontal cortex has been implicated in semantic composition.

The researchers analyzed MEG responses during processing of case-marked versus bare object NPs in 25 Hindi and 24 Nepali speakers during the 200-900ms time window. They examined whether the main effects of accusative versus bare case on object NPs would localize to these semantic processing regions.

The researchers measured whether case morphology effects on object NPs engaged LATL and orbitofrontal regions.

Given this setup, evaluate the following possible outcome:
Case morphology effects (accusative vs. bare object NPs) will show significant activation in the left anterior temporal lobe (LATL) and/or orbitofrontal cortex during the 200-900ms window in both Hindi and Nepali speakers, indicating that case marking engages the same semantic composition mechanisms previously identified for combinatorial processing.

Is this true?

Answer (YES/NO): YES